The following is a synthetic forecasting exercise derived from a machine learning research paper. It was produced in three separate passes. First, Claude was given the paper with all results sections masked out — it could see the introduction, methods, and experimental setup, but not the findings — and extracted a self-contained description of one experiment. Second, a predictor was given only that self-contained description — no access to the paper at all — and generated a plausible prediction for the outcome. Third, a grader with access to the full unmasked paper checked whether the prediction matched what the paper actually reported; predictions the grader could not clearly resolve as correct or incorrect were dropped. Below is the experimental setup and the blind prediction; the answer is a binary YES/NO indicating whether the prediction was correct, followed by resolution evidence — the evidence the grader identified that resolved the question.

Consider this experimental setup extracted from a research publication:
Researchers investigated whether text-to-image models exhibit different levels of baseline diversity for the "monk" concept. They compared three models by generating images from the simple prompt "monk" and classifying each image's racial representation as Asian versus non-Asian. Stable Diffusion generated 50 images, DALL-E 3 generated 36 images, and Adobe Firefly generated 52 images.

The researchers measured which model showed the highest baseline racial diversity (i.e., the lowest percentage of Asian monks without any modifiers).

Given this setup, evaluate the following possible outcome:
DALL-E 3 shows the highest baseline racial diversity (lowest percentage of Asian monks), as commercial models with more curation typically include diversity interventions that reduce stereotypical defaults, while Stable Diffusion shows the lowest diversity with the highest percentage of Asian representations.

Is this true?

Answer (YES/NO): NO